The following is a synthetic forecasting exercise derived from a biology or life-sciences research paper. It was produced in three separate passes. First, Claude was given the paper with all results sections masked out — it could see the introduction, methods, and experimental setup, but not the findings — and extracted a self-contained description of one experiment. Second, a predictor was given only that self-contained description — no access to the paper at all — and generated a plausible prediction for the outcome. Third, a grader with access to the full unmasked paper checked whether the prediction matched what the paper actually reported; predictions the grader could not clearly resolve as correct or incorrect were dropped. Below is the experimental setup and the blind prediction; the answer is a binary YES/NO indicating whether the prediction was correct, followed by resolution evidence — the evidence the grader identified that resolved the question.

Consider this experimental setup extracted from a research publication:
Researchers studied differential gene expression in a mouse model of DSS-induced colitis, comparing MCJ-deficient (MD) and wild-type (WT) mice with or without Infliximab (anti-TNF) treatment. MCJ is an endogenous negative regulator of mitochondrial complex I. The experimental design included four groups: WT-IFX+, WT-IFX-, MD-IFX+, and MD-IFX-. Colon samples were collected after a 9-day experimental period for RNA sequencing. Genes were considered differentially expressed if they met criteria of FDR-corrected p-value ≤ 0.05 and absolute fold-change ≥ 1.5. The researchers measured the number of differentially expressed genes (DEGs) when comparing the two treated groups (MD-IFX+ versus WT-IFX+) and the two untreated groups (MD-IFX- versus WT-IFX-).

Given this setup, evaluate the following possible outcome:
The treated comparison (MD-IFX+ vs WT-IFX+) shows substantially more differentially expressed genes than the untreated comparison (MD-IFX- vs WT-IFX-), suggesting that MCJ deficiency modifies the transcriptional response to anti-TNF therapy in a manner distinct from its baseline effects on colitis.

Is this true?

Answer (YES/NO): YES